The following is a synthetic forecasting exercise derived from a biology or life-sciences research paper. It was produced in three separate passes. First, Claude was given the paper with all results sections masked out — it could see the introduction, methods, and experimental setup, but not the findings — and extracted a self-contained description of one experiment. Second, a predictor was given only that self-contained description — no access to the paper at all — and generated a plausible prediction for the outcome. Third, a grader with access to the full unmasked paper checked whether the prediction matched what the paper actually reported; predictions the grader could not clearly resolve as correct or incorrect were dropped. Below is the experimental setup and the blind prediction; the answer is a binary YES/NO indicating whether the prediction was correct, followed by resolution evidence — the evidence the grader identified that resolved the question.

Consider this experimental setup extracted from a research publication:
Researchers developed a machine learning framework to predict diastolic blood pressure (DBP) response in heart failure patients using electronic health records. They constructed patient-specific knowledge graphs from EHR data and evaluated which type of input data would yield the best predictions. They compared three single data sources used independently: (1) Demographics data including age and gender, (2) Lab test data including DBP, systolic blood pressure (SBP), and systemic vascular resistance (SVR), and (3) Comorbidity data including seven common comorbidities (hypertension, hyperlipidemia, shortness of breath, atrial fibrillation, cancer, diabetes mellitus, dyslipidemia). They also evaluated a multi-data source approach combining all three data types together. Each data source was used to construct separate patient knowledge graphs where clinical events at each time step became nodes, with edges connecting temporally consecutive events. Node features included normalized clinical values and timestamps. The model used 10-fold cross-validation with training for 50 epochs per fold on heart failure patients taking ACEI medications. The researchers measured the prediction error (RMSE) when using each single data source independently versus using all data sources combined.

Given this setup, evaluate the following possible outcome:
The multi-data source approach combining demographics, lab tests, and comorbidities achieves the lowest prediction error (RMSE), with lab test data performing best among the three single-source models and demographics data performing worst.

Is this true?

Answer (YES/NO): NO